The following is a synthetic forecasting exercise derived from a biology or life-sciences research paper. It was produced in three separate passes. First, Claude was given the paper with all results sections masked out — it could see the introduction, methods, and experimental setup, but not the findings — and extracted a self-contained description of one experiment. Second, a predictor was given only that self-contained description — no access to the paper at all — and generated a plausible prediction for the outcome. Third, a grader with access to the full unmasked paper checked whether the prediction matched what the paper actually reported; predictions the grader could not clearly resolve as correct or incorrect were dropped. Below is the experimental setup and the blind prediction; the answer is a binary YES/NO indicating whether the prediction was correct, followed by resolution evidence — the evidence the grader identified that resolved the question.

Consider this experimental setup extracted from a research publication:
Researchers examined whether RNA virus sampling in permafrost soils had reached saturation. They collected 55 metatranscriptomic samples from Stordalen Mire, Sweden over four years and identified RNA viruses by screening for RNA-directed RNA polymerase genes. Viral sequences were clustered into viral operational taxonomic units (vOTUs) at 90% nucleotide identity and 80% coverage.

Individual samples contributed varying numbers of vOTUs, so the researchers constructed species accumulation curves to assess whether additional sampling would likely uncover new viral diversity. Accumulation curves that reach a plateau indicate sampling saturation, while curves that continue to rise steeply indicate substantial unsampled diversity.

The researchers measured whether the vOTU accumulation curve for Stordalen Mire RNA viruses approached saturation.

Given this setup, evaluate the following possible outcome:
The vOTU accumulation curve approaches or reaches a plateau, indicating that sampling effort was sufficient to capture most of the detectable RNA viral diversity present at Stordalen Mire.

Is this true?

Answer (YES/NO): NO